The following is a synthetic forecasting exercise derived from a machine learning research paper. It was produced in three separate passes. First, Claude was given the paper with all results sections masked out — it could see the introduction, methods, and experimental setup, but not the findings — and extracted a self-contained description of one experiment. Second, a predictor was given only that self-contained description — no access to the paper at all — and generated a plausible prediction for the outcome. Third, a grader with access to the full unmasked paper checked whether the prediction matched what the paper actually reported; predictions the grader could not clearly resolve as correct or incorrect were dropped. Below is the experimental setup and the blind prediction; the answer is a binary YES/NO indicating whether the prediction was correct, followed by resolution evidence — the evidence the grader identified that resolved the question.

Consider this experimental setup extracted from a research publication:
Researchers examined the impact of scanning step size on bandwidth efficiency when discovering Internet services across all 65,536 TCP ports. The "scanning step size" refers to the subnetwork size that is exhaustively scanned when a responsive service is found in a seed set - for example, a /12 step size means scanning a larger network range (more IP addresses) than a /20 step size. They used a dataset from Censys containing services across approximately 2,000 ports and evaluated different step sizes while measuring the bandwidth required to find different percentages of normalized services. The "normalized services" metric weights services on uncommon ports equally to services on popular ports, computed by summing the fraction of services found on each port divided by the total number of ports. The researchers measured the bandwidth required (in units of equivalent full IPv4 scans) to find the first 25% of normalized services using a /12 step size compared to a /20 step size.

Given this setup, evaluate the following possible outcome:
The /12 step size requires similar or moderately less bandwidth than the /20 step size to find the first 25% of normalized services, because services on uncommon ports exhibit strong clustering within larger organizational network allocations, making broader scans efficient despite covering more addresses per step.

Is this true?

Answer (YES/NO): NO